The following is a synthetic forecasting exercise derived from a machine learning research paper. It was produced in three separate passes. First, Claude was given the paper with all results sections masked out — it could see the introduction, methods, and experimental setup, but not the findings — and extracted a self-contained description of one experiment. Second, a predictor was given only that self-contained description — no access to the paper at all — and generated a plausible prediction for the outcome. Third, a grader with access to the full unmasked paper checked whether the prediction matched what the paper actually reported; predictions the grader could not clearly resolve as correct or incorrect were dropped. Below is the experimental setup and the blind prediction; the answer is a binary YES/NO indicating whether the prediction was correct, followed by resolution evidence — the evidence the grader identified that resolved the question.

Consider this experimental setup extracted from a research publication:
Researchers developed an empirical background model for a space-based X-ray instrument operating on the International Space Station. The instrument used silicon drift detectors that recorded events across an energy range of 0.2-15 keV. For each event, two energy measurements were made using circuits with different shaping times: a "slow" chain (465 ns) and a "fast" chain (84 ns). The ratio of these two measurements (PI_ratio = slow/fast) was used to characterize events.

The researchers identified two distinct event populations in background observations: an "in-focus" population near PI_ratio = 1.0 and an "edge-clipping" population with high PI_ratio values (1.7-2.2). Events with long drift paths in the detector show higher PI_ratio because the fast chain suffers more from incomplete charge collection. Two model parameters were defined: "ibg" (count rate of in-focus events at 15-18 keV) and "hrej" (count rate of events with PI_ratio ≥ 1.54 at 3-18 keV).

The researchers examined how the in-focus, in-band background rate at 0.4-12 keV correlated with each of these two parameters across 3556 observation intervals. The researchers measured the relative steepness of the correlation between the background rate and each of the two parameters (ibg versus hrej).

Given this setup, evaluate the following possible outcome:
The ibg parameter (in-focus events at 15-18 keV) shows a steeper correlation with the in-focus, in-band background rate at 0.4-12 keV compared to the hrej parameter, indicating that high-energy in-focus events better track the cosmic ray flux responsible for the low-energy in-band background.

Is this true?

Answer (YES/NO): YES